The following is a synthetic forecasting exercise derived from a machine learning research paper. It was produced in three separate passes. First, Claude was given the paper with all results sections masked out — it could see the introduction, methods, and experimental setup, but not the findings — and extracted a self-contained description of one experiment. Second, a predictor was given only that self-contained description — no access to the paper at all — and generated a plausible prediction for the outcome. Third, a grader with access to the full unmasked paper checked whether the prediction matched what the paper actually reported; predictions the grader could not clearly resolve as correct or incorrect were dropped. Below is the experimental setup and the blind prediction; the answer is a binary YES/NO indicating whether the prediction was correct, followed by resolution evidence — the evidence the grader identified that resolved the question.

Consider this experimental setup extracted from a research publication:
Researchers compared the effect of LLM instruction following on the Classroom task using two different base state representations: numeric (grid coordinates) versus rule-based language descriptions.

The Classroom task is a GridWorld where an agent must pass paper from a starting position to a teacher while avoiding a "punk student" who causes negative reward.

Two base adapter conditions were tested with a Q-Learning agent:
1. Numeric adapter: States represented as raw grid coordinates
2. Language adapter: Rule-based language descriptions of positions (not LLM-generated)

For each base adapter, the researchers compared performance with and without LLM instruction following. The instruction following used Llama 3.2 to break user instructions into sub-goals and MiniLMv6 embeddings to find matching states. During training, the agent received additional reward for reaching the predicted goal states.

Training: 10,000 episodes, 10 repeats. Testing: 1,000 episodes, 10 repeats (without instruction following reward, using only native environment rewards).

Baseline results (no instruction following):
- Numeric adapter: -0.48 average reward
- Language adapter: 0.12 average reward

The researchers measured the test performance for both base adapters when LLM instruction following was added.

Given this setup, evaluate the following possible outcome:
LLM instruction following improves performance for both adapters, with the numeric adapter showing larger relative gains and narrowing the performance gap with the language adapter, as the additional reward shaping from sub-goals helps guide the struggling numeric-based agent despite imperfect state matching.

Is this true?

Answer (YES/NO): YES